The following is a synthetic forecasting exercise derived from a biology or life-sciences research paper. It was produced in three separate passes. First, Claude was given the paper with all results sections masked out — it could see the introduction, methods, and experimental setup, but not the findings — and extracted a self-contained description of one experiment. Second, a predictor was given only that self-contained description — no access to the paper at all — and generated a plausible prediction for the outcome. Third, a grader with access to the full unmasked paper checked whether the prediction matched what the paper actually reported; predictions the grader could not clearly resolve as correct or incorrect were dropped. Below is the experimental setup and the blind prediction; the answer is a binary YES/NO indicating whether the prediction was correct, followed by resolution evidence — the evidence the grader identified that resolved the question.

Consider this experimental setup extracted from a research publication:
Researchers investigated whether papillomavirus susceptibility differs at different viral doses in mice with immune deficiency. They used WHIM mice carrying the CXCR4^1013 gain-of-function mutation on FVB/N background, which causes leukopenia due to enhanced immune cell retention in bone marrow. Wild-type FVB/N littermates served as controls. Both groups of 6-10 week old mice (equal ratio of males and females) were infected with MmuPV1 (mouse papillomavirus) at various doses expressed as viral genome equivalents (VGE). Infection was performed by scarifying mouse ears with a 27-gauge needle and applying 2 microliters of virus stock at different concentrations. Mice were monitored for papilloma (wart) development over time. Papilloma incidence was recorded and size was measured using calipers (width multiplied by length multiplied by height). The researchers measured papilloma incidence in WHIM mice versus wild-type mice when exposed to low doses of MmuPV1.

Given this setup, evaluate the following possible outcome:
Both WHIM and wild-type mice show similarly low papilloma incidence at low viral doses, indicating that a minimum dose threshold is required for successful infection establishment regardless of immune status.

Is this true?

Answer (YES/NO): NO